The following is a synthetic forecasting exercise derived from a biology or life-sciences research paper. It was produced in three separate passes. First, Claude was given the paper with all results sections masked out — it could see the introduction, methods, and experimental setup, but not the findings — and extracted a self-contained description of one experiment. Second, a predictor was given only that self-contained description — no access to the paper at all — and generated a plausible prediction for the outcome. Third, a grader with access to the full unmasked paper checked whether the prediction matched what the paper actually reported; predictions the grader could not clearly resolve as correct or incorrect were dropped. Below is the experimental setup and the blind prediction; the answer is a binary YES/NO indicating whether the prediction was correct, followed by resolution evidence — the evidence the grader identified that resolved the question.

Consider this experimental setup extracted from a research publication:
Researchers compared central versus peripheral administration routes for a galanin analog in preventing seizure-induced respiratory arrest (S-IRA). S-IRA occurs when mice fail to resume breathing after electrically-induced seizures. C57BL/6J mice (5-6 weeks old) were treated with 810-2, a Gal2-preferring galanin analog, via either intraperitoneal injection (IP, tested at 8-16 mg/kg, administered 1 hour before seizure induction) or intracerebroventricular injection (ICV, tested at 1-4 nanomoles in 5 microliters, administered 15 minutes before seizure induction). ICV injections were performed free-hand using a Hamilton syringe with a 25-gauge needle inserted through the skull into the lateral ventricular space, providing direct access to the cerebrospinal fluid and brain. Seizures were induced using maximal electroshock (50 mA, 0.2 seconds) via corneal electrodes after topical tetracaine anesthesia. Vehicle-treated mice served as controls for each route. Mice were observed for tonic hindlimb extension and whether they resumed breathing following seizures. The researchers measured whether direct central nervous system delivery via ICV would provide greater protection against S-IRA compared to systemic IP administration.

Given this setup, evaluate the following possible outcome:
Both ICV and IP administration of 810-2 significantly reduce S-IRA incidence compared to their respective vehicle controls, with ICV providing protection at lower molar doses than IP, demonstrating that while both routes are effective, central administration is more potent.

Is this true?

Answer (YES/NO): NO